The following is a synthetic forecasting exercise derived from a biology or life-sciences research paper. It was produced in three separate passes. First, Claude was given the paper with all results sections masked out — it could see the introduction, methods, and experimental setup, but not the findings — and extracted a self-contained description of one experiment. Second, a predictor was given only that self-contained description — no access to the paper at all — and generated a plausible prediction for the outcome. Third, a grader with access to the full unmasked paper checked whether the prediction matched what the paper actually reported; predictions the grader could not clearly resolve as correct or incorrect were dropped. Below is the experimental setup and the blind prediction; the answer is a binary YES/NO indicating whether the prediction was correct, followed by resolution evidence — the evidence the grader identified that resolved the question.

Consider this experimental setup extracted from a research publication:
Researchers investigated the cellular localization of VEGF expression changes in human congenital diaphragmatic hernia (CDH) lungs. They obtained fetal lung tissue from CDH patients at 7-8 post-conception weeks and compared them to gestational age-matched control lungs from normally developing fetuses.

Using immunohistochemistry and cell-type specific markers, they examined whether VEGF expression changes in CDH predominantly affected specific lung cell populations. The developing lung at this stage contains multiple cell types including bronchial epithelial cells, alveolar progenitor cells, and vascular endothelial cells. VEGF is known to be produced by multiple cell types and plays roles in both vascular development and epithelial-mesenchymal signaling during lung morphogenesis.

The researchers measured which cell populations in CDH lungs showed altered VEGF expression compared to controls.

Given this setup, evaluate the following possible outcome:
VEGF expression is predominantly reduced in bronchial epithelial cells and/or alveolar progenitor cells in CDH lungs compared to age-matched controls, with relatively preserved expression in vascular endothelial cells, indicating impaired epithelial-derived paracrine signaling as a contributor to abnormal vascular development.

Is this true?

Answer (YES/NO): NO